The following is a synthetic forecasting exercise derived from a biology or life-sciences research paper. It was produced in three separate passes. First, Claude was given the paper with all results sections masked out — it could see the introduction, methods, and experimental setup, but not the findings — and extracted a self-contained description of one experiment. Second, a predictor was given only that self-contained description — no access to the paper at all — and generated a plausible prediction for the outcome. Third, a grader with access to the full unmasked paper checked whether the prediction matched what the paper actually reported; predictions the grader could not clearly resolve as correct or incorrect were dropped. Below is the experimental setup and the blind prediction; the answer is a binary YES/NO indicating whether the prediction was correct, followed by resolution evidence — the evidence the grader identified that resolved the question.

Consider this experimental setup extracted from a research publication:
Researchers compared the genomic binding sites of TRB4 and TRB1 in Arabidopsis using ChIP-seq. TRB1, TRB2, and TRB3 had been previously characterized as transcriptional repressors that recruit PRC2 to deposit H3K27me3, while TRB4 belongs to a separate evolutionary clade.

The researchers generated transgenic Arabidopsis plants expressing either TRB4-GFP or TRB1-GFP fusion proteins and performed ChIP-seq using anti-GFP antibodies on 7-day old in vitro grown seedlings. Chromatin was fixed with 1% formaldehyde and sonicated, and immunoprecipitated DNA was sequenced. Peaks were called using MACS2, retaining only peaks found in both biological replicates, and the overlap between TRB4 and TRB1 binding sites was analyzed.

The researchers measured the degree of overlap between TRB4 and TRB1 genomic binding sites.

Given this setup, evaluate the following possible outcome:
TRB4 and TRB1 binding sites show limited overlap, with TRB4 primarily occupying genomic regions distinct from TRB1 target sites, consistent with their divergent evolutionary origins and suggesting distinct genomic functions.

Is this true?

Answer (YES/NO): NO